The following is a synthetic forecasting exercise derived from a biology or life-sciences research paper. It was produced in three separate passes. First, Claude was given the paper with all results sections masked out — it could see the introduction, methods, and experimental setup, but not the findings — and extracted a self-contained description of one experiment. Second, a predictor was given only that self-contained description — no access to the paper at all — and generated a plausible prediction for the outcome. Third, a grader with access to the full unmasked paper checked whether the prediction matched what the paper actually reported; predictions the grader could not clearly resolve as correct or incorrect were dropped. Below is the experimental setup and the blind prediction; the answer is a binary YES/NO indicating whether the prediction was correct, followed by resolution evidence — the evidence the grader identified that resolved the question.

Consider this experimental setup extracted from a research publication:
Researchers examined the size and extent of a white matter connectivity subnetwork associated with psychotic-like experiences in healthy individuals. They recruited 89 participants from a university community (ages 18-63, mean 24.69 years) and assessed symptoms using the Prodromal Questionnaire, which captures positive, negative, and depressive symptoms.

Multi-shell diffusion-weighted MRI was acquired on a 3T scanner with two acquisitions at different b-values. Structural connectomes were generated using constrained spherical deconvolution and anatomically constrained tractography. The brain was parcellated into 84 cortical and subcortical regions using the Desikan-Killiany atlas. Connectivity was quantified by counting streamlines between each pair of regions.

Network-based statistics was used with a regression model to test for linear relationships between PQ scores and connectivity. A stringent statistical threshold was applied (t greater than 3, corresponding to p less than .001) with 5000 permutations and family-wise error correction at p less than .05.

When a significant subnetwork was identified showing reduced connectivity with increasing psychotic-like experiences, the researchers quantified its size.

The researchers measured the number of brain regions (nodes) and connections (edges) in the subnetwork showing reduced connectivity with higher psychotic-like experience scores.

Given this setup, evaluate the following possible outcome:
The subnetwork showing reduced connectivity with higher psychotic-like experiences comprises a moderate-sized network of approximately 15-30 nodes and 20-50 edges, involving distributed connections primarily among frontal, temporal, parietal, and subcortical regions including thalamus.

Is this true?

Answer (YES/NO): NO